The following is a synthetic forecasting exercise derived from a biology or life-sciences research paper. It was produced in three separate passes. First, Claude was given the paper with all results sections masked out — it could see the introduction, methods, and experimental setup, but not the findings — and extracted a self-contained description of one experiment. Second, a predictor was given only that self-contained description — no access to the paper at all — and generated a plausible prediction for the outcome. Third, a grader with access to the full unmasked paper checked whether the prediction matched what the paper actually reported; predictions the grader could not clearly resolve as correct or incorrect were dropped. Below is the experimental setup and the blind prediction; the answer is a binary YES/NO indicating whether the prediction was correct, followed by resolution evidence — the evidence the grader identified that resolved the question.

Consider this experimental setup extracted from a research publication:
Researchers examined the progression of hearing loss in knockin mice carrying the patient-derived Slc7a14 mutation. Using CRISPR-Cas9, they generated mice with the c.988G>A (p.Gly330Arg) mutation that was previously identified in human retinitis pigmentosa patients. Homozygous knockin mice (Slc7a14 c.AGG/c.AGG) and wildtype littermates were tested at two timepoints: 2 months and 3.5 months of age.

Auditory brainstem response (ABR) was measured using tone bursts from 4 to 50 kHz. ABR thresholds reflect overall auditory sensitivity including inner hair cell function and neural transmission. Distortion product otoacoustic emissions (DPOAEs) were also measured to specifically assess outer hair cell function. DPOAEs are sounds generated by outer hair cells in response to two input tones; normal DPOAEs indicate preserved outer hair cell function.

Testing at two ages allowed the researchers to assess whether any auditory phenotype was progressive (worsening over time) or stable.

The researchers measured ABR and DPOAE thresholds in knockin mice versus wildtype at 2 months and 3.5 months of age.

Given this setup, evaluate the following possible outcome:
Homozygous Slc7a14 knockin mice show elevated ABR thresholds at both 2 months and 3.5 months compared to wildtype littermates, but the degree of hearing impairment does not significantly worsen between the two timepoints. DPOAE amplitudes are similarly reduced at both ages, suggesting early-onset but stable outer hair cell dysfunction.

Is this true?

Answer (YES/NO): NO